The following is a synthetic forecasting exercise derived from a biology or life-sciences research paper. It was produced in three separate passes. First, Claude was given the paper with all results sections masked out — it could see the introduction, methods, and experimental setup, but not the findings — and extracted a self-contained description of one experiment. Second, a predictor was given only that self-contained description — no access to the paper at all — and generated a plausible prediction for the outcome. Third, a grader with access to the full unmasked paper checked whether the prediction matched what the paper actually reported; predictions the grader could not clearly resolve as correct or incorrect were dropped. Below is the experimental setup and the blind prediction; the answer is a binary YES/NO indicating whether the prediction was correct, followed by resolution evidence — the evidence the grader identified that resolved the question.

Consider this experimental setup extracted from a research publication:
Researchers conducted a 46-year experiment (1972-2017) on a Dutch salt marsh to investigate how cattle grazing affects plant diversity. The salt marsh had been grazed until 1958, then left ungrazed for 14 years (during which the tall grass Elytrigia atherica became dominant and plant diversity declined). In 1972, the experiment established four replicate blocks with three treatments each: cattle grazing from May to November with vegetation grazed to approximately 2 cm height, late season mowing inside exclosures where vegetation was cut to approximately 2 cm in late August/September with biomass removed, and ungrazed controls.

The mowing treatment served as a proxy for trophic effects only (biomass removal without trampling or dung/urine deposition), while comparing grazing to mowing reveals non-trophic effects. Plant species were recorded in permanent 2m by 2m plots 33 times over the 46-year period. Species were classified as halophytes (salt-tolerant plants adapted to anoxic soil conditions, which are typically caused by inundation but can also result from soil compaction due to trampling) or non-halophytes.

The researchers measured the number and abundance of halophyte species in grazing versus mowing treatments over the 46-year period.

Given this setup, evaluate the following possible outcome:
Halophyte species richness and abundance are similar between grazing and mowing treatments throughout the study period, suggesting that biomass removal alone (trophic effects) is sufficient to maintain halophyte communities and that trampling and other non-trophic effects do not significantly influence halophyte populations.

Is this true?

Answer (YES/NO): NO